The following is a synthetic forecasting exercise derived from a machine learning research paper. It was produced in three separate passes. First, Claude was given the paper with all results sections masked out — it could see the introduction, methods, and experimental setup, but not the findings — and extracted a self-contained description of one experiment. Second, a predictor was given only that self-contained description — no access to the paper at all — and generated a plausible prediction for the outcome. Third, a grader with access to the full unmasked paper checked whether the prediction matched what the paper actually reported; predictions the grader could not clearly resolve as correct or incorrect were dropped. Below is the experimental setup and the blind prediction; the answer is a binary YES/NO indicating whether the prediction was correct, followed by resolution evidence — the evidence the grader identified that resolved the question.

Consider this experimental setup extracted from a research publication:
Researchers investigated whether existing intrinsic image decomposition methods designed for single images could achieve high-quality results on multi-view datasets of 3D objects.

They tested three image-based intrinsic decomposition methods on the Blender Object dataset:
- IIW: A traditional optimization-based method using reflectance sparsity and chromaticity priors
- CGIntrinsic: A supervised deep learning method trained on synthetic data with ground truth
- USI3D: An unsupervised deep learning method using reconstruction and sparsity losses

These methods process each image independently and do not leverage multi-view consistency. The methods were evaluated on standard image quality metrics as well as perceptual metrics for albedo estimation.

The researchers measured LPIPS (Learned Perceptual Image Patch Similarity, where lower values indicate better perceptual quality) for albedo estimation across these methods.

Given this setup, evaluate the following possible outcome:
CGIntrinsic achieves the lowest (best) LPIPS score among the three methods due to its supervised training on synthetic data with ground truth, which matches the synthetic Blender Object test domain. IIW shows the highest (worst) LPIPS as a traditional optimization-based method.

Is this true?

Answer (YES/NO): NO